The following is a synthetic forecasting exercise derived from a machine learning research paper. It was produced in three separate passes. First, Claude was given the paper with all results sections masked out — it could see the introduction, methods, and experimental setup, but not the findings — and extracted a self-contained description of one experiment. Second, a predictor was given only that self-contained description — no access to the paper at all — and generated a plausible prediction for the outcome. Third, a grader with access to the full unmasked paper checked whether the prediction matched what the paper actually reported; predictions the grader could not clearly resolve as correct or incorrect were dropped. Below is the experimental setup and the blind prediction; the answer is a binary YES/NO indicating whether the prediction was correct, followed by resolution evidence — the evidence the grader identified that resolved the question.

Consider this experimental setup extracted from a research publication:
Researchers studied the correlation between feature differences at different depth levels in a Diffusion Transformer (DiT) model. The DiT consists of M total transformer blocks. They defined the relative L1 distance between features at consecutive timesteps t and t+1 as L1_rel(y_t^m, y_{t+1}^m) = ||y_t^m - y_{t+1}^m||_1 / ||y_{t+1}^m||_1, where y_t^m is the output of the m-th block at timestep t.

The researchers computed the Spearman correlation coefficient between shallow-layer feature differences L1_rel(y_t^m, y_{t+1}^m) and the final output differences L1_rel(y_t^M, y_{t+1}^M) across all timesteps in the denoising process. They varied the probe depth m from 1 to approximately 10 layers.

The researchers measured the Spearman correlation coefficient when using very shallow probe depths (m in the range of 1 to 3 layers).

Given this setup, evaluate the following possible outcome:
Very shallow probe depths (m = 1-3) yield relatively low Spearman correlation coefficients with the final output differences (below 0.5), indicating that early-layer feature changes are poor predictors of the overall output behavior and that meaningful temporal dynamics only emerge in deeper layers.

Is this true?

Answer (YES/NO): NO